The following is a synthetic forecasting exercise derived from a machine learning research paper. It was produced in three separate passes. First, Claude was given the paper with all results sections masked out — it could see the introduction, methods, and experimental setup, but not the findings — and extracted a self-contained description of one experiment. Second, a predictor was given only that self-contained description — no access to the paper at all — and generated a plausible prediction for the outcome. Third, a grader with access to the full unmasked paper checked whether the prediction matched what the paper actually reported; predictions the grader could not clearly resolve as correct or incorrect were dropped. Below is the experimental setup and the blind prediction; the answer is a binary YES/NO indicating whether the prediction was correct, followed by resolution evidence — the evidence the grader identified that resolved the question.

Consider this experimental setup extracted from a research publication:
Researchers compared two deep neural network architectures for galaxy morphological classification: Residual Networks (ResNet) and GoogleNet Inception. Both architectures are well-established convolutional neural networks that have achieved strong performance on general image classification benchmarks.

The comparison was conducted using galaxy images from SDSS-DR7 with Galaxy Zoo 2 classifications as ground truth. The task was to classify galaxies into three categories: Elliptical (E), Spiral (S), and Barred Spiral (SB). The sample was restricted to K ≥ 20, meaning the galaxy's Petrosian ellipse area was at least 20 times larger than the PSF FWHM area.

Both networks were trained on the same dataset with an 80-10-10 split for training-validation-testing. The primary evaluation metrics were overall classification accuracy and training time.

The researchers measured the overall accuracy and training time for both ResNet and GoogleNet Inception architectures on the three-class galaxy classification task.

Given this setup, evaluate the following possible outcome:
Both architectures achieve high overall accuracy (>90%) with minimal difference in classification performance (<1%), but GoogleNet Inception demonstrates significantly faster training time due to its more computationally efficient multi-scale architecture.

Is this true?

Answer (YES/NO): NO